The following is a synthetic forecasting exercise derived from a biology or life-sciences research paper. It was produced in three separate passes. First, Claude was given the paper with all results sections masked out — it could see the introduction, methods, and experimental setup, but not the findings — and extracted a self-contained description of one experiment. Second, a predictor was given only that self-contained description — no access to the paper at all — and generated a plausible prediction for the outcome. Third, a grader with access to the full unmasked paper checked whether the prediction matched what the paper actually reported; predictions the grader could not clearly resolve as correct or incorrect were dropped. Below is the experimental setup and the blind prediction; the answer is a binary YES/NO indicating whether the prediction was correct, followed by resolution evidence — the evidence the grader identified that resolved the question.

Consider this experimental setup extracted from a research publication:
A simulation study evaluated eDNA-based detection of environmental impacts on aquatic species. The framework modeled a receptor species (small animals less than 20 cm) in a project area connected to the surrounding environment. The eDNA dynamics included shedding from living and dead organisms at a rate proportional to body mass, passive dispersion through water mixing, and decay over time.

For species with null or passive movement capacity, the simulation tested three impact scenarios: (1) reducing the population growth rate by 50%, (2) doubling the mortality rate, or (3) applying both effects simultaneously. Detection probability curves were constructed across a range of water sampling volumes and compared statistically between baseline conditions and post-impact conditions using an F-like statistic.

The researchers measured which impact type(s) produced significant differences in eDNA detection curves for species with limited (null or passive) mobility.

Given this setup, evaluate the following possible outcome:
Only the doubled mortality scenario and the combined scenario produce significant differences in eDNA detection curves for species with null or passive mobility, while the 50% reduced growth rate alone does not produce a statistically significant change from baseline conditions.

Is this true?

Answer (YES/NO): NO